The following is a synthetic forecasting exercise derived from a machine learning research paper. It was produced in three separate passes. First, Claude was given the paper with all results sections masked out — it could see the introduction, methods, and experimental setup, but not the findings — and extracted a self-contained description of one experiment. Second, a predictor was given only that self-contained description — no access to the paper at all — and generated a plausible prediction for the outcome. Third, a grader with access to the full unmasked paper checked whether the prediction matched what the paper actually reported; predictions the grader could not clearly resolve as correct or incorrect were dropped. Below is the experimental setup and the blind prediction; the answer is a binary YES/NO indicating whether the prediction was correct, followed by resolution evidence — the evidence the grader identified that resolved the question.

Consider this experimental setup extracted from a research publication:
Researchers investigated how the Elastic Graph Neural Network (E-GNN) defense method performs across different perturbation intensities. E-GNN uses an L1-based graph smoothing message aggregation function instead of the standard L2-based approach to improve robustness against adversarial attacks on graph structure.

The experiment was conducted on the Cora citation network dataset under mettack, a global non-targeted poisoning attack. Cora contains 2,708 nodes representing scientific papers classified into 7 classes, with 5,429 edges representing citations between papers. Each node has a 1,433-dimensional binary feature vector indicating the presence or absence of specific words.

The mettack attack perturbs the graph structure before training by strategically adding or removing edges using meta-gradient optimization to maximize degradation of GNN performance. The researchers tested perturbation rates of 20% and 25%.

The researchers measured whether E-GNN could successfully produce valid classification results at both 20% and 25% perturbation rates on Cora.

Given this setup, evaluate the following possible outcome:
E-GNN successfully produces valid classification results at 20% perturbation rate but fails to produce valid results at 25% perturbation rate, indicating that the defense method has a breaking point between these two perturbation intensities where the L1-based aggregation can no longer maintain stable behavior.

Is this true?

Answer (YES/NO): YES